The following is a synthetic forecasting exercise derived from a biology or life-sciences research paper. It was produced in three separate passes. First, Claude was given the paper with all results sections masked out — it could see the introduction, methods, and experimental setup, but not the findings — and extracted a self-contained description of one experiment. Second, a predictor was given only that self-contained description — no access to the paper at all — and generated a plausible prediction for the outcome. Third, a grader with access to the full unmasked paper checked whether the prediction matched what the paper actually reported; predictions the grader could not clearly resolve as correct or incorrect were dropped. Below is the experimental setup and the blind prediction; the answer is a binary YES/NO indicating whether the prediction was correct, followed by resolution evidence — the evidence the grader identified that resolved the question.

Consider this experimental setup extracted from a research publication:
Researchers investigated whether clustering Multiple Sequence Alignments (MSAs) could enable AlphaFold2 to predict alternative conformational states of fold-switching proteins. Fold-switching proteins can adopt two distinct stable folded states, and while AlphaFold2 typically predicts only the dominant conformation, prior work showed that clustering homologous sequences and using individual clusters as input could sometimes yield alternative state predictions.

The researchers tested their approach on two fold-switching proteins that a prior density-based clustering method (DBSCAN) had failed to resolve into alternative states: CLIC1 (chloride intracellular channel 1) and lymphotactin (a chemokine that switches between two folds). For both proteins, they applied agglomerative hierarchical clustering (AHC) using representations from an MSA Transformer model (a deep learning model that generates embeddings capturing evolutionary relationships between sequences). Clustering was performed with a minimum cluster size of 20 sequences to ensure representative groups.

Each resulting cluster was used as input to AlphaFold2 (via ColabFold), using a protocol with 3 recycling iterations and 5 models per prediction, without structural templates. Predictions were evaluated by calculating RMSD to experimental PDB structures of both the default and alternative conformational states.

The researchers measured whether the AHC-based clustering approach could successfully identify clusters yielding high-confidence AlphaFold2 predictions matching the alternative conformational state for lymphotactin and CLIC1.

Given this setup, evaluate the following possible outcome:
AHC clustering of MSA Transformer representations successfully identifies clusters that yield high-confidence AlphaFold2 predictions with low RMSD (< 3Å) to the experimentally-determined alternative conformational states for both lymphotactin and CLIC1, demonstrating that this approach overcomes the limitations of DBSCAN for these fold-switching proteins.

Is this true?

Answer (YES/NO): NO